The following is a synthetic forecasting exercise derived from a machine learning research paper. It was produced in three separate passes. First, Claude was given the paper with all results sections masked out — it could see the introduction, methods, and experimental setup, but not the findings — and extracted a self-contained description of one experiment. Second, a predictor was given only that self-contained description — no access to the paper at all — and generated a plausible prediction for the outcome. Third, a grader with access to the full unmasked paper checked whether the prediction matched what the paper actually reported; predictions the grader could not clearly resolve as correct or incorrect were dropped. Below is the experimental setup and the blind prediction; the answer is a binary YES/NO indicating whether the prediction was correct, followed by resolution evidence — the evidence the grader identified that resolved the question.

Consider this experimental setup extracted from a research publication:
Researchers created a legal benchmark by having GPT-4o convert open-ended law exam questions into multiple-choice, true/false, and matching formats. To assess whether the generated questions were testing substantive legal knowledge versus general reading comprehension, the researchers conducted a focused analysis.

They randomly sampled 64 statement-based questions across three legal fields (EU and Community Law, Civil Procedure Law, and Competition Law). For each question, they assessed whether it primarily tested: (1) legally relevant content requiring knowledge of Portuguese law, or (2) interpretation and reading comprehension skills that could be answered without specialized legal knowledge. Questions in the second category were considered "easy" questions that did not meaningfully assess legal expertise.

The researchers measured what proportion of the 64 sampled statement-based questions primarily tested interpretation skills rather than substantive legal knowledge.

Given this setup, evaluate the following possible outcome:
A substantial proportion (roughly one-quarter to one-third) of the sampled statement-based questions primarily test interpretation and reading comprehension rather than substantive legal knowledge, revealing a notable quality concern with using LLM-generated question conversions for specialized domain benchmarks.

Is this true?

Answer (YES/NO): NO